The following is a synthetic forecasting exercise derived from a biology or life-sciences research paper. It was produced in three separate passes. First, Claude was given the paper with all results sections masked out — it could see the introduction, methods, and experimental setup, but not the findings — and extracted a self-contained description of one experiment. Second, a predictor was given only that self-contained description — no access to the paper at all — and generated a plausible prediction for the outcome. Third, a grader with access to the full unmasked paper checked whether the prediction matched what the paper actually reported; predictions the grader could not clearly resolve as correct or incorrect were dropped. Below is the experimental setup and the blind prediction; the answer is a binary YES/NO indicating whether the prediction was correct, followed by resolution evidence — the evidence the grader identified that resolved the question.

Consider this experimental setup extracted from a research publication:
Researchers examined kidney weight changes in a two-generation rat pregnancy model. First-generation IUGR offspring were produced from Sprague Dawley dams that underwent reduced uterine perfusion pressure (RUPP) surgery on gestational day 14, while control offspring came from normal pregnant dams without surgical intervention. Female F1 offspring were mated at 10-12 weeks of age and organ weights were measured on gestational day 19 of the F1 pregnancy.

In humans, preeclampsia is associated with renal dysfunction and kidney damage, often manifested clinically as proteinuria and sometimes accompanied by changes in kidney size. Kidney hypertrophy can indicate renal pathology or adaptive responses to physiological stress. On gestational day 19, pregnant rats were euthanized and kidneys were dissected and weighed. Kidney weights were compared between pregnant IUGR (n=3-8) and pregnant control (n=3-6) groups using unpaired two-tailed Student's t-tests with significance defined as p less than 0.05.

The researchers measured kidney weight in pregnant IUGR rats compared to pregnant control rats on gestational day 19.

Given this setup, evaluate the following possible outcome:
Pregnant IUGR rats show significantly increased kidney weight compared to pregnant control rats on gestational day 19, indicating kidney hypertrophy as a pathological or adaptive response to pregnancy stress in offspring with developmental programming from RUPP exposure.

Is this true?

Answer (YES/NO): NO